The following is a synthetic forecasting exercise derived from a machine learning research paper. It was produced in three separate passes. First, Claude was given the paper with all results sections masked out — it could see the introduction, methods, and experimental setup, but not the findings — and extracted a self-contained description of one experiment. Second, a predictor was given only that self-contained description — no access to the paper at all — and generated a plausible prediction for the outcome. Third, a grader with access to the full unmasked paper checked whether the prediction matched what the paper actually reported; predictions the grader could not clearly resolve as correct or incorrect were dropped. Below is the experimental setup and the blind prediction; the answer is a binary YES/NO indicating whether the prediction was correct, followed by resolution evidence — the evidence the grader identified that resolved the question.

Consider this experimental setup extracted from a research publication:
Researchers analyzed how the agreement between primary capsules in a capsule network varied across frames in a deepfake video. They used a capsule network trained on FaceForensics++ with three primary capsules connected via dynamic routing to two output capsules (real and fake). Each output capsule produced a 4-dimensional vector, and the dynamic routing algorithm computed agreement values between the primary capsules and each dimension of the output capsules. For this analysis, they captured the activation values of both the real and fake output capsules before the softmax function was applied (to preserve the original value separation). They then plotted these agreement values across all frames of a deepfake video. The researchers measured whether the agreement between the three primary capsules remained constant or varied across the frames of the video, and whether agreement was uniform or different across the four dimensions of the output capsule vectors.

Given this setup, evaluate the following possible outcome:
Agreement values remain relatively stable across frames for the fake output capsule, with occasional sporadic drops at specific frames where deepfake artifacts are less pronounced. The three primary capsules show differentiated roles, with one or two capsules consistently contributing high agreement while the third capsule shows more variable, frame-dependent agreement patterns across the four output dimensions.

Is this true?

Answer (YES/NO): NO